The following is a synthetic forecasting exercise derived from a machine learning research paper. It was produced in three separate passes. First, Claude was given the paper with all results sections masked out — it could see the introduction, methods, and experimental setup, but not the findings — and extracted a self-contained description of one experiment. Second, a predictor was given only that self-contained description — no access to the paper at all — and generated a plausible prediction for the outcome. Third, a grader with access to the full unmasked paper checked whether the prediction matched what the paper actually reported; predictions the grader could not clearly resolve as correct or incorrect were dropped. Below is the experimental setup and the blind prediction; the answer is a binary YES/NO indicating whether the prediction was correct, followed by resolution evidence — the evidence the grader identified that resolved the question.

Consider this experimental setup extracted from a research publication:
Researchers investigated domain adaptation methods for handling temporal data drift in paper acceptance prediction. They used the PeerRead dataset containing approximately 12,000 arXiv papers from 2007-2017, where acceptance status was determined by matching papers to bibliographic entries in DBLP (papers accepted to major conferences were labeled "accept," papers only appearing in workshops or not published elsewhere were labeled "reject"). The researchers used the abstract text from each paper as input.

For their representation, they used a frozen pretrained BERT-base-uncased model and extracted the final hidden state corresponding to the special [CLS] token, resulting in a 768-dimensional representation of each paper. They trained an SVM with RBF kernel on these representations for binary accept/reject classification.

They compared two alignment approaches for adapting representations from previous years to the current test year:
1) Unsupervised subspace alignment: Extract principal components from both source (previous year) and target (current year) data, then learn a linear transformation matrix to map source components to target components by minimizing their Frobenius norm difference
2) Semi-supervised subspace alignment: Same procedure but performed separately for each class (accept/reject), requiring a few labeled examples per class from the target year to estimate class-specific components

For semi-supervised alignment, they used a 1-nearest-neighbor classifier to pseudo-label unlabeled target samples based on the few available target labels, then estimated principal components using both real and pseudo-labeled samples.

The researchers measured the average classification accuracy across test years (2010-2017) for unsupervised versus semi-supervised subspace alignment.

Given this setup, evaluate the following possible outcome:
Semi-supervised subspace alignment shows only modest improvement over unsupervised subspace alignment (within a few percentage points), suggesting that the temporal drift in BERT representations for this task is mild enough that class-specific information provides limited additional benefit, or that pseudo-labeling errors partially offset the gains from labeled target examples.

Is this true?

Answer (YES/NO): NO